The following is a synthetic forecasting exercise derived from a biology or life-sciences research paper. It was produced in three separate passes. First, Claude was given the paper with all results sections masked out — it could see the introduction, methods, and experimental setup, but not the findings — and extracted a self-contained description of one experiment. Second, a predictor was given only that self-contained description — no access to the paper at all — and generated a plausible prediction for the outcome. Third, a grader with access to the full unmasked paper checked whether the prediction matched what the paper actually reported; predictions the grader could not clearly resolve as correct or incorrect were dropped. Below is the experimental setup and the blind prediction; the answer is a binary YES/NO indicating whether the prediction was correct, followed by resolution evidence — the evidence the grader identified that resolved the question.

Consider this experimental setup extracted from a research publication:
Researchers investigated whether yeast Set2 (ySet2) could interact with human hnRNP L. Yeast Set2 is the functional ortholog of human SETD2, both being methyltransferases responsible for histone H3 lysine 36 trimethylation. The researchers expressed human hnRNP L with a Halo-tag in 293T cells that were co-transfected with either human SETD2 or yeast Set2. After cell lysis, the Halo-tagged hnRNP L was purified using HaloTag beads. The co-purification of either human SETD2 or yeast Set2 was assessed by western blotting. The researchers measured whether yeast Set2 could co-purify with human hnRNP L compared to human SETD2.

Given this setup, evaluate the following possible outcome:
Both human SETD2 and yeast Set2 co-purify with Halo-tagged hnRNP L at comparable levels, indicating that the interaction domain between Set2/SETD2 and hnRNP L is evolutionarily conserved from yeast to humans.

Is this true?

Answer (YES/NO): NO